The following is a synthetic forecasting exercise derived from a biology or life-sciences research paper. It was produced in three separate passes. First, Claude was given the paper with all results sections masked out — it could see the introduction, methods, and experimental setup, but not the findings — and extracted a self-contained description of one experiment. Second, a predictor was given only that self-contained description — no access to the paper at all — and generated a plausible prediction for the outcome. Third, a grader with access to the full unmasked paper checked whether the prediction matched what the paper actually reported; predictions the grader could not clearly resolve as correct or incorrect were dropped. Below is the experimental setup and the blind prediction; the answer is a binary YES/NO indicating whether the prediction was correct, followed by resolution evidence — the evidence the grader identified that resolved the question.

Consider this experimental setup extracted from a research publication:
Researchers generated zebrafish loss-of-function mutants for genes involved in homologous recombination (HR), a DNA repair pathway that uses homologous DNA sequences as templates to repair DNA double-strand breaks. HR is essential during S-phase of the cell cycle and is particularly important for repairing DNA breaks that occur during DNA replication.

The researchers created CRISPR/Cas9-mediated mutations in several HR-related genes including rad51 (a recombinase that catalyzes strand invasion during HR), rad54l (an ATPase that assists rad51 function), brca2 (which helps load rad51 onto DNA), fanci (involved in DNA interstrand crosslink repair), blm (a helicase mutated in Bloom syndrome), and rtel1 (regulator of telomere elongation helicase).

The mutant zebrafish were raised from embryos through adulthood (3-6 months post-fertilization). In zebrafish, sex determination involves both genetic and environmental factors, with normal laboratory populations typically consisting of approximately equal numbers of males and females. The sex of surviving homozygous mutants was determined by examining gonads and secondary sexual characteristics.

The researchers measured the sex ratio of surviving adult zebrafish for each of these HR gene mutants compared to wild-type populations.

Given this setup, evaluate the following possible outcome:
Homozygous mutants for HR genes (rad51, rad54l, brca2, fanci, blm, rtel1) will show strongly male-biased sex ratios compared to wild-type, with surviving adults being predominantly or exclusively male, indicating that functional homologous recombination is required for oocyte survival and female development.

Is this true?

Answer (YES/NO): YES